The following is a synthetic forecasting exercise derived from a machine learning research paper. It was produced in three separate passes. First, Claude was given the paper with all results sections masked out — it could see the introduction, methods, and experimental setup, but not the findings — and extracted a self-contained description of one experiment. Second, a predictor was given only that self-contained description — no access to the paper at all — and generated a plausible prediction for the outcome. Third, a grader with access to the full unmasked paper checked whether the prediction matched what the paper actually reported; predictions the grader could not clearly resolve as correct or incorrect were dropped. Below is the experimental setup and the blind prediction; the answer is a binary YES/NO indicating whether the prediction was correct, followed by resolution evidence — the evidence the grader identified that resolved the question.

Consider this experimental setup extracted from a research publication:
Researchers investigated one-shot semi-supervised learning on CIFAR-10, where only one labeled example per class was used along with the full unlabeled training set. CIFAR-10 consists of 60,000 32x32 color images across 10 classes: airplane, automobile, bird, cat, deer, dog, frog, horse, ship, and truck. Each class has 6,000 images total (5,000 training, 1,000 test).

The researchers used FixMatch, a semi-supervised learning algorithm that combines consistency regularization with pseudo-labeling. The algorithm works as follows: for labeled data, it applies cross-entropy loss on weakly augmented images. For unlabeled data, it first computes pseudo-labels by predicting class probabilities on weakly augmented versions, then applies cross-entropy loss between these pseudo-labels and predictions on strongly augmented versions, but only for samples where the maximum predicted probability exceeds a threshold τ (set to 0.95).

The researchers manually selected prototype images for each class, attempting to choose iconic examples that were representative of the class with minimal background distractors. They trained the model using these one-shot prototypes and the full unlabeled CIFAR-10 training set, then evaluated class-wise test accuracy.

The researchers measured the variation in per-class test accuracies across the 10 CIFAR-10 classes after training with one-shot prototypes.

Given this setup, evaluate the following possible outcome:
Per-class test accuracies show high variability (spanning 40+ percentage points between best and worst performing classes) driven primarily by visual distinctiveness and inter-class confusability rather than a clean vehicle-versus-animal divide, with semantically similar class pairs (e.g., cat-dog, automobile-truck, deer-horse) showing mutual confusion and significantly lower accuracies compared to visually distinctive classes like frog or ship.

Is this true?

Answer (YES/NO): NO